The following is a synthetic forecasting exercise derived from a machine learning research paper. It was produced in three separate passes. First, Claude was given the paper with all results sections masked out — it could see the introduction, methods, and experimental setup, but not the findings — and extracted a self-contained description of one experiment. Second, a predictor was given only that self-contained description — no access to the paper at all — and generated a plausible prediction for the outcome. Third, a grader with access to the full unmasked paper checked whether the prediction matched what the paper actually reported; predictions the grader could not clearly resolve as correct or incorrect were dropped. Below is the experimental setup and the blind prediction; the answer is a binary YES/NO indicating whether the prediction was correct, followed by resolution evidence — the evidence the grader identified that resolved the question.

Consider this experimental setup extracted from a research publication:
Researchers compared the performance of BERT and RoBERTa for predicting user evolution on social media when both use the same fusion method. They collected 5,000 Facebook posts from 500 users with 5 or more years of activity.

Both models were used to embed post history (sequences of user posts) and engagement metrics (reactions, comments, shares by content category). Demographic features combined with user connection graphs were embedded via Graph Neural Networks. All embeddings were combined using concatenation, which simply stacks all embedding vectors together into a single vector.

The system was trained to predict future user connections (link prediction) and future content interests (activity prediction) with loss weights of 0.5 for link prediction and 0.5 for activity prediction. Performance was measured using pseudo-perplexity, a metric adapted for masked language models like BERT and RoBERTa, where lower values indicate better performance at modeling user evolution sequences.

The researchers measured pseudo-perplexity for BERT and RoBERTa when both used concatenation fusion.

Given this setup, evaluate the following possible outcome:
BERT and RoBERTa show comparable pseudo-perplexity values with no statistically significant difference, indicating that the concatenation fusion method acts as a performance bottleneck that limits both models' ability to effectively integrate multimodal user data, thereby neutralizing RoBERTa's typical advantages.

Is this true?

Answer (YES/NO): NO